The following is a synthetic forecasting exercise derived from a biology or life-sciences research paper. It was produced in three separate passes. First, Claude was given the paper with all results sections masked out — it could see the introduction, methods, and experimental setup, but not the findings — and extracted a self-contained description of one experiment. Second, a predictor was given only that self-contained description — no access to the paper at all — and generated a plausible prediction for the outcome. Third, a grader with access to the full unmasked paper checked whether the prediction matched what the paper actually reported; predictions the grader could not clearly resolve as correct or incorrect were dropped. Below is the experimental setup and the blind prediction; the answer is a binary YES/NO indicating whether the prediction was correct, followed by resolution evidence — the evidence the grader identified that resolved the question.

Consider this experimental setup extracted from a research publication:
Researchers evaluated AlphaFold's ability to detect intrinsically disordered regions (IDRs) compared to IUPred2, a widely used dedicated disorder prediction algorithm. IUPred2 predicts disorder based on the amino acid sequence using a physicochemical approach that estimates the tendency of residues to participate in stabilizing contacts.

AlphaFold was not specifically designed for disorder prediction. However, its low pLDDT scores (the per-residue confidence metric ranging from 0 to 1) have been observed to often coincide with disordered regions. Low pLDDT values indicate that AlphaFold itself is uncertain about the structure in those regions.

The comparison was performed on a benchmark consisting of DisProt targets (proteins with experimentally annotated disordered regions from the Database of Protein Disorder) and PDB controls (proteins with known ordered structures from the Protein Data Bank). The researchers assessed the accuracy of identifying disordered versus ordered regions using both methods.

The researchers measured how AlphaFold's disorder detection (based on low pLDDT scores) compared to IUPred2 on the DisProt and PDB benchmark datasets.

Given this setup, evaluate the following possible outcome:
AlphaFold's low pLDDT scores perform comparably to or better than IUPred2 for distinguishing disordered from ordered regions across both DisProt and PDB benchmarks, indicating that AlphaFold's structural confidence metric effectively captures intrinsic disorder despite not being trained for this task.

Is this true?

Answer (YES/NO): YES